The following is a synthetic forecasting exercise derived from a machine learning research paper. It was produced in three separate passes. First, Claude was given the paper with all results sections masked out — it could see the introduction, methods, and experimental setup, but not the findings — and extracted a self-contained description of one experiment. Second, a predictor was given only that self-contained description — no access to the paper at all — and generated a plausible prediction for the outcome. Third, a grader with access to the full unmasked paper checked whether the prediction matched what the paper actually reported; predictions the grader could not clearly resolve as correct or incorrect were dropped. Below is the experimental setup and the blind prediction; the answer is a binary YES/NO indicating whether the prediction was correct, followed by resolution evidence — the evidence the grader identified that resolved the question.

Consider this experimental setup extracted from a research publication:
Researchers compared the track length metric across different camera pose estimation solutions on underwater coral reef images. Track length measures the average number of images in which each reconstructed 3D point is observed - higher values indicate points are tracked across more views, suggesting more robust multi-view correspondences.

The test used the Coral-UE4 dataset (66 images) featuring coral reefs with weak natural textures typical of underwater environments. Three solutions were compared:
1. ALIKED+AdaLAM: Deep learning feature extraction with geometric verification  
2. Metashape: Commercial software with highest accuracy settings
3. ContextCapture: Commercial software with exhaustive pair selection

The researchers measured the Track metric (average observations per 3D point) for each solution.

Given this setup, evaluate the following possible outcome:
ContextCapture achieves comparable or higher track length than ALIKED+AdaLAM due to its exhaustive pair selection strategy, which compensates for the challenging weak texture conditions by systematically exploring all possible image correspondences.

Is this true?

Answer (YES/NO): NO